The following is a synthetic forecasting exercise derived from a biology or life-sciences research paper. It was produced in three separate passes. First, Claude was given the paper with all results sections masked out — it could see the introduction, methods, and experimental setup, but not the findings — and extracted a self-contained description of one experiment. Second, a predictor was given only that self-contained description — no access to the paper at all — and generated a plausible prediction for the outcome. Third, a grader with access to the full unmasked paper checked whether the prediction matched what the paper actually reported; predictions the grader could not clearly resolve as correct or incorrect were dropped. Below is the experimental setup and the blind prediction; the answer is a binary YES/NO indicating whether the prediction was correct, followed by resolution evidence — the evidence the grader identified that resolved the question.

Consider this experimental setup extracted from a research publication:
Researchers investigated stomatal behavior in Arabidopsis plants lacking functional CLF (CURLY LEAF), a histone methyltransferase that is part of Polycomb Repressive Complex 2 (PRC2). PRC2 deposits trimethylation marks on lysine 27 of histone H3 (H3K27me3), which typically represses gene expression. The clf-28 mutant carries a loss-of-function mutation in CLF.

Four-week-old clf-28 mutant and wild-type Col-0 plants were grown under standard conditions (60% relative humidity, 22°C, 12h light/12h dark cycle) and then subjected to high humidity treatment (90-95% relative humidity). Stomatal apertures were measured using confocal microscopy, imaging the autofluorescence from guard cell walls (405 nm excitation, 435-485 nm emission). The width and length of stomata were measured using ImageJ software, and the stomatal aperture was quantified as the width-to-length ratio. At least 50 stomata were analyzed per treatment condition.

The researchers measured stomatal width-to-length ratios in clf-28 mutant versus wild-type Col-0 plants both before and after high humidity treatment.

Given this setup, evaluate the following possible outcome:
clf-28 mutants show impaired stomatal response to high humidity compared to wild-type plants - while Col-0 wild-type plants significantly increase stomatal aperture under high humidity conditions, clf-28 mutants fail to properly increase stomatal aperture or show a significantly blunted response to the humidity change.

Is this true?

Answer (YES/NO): NO